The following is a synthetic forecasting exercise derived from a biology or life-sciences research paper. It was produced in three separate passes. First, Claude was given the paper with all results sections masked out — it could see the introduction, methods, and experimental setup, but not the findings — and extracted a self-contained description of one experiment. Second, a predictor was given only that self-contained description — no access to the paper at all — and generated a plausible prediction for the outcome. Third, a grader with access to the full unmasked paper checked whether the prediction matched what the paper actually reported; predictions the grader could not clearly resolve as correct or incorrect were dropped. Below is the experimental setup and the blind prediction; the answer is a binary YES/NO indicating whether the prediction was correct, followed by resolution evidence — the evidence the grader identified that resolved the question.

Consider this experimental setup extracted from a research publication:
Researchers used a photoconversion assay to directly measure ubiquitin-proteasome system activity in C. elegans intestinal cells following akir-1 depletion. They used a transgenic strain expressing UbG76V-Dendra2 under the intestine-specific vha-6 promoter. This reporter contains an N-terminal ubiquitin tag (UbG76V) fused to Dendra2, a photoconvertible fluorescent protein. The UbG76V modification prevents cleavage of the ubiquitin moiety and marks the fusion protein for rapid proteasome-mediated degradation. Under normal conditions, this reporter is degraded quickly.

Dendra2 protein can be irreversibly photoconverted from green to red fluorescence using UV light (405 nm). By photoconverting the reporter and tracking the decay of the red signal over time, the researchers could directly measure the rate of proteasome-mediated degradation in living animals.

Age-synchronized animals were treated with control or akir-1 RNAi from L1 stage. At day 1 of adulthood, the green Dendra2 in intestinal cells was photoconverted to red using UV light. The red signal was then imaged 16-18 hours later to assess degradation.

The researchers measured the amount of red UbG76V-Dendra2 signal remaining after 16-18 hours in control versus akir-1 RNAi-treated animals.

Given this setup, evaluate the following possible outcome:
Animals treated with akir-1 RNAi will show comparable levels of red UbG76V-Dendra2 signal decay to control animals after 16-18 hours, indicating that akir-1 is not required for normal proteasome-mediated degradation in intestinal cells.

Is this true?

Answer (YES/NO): NO